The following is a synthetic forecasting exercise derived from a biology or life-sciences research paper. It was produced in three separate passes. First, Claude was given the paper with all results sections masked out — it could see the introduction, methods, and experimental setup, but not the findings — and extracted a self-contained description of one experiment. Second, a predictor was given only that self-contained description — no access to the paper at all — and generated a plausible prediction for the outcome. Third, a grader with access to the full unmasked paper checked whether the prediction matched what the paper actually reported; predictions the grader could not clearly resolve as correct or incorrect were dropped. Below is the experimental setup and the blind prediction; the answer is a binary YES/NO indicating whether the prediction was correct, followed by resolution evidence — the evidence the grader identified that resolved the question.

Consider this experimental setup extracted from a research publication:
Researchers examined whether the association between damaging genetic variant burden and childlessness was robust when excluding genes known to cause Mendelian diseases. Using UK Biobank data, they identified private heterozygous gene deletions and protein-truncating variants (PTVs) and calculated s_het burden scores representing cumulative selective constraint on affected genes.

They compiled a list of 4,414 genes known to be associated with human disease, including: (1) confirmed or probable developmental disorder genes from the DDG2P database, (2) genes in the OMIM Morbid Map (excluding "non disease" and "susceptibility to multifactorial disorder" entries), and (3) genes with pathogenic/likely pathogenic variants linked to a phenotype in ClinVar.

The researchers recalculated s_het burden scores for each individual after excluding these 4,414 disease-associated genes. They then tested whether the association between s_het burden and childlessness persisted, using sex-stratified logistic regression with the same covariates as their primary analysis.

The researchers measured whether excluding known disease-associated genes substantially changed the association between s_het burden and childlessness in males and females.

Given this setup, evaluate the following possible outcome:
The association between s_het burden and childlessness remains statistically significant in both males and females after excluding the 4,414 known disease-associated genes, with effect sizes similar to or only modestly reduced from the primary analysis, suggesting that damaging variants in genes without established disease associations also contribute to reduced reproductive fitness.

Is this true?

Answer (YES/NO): NO